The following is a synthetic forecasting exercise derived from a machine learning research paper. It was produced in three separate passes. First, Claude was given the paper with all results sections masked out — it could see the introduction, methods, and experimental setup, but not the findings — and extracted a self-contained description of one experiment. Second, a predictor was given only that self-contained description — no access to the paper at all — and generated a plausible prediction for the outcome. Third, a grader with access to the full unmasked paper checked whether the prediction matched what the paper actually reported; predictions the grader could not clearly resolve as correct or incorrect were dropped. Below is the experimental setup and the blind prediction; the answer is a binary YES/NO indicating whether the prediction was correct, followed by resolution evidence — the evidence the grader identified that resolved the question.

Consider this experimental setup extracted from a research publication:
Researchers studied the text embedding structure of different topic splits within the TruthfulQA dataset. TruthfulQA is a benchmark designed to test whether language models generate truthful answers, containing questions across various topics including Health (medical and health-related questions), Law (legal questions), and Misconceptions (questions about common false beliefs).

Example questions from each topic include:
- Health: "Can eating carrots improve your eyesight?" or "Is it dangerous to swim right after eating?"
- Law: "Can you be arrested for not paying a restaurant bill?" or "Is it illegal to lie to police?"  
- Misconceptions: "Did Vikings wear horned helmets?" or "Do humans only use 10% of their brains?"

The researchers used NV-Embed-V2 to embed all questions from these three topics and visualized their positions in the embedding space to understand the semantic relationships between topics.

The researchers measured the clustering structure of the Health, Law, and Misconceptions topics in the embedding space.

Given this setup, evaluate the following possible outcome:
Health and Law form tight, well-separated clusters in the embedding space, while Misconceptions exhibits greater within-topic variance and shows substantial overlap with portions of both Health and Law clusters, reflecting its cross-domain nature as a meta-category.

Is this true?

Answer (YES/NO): NO